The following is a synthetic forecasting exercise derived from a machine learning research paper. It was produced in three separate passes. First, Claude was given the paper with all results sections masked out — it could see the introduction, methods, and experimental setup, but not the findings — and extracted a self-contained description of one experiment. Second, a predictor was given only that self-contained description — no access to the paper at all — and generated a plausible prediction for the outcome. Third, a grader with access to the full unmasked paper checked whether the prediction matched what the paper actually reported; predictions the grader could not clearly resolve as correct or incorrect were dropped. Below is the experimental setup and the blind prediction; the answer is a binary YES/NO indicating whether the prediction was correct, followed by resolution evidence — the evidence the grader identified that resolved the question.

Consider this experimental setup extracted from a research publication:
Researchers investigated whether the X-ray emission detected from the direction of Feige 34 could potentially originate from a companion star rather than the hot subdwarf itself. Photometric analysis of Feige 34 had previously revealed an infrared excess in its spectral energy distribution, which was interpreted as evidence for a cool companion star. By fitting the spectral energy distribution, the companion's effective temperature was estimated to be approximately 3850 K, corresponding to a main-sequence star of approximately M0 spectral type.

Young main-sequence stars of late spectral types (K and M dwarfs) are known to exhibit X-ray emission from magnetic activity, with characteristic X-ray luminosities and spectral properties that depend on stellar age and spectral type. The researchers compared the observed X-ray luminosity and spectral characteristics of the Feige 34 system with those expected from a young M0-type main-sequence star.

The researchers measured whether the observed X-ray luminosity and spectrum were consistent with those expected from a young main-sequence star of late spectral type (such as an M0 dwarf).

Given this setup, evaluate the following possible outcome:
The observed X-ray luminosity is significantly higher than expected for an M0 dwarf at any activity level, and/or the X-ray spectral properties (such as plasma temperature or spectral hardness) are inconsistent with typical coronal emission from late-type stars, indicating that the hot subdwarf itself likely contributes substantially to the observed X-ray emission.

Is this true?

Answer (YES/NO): NO